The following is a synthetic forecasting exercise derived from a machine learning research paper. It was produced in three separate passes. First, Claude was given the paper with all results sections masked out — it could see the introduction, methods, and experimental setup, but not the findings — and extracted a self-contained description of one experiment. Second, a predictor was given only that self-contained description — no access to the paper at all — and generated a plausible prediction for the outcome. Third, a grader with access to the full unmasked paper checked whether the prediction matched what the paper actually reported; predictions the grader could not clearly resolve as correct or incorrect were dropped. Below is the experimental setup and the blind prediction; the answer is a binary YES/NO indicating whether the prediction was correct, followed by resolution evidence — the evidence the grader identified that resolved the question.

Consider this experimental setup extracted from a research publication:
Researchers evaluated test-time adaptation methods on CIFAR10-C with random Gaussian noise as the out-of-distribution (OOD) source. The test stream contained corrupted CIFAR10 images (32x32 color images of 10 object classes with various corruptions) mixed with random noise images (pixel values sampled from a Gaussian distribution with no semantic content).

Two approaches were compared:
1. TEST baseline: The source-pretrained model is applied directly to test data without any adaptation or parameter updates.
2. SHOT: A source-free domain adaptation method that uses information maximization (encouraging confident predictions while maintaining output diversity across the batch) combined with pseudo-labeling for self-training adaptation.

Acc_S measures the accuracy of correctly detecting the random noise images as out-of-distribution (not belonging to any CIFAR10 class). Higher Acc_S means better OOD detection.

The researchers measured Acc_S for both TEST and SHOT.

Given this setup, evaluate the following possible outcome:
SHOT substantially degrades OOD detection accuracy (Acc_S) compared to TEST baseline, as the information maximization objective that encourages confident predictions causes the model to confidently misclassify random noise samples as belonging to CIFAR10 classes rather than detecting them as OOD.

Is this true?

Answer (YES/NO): NO